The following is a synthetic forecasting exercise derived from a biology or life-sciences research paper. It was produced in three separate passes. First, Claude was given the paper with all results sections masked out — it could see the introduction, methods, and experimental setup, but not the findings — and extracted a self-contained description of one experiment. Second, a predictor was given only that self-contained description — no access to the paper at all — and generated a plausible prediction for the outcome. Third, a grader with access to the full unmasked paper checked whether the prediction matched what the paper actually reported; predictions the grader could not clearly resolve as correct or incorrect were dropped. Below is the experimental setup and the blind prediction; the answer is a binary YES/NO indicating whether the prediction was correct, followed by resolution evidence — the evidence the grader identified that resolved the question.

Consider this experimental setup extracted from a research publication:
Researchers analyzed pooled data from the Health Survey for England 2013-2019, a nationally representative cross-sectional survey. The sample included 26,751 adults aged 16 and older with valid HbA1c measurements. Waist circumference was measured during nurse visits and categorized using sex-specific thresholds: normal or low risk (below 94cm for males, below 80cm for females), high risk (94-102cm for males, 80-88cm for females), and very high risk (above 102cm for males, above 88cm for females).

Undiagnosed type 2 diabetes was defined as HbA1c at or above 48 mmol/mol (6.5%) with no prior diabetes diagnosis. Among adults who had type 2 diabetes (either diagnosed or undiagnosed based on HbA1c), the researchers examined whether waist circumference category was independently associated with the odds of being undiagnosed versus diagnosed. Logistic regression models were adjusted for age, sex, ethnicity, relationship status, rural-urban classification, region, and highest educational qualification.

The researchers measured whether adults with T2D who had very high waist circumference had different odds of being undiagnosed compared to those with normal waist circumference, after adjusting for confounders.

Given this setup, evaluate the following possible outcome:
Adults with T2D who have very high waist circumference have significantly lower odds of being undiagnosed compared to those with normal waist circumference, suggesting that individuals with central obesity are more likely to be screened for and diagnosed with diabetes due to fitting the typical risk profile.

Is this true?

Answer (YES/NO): NO